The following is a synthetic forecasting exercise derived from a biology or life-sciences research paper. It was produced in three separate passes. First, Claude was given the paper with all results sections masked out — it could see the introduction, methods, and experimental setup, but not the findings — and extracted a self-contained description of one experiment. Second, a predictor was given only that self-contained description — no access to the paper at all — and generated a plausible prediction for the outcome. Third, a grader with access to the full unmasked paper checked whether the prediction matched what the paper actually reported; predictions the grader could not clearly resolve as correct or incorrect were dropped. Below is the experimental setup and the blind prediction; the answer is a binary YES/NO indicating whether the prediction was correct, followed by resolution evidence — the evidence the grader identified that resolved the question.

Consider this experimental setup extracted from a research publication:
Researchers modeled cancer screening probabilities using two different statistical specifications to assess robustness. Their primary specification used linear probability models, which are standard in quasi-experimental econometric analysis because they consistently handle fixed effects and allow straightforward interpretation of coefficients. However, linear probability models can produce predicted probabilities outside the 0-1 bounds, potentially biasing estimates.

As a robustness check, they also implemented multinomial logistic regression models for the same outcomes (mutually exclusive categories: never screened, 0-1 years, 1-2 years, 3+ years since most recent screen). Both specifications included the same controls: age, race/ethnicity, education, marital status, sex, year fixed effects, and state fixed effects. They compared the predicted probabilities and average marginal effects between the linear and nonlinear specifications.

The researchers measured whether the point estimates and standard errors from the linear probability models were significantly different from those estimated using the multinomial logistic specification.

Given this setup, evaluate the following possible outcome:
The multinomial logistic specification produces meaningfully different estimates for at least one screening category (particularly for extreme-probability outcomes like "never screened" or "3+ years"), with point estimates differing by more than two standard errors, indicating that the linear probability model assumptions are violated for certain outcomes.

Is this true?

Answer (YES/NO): NO